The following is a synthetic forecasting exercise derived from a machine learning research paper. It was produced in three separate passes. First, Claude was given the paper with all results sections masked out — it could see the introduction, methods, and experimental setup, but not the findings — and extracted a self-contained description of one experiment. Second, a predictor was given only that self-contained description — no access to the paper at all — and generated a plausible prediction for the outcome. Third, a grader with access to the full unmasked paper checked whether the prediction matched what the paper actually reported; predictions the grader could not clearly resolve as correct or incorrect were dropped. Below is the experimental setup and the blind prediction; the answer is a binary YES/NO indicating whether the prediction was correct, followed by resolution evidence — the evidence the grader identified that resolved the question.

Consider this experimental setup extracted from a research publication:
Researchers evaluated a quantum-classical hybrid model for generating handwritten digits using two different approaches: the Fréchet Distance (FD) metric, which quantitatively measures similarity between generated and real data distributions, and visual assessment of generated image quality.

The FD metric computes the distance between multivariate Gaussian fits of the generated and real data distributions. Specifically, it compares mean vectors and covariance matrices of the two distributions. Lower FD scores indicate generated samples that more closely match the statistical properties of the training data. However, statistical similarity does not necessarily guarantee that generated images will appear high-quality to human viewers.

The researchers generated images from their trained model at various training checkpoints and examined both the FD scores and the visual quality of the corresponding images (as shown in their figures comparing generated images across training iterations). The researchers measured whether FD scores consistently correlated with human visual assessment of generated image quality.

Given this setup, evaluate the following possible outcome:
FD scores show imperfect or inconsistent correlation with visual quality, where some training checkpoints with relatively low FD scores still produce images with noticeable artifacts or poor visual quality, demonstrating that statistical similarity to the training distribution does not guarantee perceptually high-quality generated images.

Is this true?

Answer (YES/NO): YES